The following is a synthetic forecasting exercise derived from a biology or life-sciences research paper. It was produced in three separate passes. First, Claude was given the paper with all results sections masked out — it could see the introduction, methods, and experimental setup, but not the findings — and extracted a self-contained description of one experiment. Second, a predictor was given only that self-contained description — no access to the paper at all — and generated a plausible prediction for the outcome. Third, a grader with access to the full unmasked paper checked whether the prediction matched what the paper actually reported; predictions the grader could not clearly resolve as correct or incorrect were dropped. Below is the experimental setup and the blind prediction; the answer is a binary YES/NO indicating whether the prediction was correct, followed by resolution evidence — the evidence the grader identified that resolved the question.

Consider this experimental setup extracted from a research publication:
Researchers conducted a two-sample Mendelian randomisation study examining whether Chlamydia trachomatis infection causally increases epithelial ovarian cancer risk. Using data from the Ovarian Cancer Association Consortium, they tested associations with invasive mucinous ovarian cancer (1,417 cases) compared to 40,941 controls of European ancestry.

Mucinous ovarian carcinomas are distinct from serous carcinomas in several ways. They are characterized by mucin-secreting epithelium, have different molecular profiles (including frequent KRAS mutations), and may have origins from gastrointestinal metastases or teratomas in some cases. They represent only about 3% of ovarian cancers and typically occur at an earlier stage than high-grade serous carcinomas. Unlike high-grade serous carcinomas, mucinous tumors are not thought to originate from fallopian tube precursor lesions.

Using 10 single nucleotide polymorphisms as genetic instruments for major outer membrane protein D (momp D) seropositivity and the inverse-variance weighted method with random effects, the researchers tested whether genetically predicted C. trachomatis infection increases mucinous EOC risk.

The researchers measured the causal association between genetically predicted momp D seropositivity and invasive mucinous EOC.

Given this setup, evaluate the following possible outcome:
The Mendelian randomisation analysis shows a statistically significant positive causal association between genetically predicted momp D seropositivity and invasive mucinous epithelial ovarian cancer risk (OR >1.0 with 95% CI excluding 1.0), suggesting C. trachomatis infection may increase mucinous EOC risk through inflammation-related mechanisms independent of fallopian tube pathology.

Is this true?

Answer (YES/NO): NO